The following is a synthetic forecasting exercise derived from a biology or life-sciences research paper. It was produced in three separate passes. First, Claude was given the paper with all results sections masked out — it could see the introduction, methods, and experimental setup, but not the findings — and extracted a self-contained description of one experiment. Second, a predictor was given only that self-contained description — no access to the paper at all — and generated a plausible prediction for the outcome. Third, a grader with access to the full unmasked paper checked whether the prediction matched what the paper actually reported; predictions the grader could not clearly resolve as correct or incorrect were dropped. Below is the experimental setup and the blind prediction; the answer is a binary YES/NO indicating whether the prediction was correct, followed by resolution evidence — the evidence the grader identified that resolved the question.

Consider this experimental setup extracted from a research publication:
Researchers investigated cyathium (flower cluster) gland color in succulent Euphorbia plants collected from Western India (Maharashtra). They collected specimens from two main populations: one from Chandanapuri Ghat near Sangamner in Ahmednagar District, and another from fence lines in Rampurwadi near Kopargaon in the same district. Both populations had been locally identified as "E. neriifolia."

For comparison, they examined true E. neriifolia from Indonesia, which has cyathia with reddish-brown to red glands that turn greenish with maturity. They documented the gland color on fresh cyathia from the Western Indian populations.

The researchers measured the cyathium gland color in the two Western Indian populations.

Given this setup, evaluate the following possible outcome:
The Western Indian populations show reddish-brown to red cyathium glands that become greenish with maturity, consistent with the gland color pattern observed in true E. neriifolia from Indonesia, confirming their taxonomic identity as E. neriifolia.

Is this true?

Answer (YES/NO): NO